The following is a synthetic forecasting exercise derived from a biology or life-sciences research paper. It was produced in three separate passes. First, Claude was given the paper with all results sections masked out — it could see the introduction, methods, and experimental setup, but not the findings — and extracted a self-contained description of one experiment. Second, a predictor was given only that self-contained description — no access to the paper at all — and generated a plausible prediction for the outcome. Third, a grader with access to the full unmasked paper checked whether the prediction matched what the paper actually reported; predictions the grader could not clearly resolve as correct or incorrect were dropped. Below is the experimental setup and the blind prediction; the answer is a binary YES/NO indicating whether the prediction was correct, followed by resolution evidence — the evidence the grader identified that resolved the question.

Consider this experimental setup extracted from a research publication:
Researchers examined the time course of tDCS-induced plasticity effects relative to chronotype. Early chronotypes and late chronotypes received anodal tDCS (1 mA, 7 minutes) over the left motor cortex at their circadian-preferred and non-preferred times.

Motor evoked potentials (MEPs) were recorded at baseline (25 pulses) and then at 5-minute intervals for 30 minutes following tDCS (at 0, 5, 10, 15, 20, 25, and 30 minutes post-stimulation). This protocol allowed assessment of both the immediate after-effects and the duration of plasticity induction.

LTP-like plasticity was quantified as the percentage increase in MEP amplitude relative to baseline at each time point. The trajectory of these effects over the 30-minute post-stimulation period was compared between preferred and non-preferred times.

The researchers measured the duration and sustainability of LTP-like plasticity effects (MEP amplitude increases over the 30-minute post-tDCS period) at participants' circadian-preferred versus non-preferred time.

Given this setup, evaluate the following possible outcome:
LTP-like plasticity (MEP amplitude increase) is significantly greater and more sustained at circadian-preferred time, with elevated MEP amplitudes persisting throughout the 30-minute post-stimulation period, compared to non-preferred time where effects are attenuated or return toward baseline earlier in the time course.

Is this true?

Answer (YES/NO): YES